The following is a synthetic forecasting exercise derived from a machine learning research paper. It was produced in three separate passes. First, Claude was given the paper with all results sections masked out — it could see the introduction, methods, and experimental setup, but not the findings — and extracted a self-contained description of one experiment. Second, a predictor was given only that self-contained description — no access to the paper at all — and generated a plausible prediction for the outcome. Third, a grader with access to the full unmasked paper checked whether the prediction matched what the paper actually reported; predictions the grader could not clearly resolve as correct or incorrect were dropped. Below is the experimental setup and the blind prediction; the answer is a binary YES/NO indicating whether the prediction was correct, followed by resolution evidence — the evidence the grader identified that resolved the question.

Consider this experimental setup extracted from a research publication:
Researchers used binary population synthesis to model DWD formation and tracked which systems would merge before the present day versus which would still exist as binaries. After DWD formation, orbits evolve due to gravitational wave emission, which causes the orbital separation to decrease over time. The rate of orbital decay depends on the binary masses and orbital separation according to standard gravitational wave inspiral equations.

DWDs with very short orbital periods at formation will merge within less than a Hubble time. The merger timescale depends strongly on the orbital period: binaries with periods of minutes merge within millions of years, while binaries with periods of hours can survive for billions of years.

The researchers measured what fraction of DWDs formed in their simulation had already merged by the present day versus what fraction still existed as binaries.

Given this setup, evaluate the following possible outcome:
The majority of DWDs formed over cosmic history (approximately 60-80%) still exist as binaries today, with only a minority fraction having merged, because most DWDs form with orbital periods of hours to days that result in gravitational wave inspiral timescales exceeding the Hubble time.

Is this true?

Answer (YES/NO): NO